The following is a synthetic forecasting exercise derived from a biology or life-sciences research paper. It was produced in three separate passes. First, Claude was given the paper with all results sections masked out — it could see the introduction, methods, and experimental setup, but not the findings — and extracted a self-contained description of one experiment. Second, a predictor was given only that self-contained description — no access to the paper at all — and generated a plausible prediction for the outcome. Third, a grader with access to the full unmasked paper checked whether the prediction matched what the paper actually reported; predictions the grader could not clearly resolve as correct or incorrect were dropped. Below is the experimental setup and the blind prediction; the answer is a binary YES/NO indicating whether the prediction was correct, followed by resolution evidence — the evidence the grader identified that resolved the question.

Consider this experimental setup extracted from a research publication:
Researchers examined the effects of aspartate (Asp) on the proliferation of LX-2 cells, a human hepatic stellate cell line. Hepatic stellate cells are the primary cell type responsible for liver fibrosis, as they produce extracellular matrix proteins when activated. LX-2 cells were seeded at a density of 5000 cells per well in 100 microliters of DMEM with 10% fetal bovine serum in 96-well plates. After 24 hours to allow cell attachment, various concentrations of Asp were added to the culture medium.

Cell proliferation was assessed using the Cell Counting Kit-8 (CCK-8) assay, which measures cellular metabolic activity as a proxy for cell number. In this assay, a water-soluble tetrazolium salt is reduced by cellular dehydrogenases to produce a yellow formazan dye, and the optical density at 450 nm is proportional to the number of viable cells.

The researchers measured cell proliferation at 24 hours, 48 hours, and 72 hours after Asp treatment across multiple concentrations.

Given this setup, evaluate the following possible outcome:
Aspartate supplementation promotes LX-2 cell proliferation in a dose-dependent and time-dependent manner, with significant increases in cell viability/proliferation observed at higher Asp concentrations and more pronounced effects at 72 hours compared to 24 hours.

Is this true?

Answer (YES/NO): NO